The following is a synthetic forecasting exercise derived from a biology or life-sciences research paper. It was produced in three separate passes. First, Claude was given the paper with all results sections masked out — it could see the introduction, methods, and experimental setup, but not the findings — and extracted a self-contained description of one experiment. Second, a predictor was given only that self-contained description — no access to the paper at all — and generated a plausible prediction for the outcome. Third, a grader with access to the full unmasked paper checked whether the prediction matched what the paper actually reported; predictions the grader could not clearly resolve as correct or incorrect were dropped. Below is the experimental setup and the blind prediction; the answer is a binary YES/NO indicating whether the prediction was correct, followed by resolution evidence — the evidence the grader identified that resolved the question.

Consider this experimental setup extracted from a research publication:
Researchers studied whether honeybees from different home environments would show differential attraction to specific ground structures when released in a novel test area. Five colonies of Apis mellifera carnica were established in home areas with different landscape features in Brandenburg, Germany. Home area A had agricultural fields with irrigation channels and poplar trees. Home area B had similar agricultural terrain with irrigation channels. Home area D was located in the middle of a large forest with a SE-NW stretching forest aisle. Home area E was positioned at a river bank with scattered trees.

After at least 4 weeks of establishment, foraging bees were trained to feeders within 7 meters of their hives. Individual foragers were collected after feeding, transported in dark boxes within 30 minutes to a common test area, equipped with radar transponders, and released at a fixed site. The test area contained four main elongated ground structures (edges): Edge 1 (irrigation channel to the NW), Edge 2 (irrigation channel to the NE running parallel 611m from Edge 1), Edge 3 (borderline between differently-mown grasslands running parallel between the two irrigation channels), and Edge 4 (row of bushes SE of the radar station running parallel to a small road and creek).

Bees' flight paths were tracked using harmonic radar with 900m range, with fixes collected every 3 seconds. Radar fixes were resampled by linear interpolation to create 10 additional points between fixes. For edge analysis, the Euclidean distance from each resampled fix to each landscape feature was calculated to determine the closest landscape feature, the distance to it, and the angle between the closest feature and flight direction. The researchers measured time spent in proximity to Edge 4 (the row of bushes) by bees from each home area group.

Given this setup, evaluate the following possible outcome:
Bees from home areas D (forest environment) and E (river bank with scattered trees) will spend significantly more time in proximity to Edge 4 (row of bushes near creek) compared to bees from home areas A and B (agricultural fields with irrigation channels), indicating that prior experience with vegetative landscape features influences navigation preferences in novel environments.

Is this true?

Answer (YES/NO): NO